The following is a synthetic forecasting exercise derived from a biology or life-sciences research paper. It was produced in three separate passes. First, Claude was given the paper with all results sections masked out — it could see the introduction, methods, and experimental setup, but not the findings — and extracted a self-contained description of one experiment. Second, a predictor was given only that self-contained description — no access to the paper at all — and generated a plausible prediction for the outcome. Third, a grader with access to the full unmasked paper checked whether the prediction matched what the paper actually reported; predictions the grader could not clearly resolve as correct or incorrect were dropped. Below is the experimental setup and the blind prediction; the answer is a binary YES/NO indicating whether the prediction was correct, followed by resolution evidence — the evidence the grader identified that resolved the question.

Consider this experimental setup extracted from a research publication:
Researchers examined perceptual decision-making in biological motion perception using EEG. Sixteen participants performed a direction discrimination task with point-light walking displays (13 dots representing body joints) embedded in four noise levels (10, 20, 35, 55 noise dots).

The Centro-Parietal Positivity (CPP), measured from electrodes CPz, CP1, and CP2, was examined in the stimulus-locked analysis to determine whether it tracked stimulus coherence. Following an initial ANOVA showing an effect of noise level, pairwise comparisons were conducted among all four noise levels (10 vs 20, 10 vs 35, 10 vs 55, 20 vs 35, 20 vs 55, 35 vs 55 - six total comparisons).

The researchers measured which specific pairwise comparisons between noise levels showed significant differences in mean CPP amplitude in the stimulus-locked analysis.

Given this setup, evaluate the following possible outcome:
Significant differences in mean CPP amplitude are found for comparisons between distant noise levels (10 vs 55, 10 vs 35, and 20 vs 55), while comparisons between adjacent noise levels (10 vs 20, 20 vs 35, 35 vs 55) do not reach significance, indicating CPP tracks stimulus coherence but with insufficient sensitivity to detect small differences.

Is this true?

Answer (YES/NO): NO